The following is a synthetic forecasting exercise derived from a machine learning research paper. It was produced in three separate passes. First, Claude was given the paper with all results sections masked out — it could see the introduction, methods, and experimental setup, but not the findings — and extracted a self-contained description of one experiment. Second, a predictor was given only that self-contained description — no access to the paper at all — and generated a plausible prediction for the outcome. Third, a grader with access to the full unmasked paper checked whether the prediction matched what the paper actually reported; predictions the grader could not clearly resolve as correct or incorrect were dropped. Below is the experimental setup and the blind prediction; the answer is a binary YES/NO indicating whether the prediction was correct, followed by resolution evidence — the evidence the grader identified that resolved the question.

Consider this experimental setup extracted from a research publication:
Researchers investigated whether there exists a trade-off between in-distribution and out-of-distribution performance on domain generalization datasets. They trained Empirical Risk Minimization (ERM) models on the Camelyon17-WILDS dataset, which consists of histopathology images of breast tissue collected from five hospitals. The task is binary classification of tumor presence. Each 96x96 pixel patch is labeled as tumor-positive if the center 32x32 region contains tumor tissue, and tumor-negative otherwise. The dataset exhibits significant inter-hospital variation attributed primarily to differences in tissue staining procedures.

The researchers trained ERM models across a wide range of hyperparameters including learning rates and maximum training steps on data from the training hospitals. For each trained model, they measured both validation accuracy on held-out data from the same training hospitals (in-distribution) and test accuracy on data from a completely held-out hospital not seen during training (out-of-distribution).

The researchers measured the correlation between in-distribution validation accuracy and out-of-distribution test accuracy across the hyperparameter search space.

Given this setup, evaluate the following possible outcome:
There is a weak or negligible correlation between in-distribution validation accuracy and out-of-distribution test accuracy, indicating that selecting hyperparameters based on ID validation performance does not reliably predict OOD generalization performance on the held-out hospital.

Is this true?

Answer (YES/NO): NO